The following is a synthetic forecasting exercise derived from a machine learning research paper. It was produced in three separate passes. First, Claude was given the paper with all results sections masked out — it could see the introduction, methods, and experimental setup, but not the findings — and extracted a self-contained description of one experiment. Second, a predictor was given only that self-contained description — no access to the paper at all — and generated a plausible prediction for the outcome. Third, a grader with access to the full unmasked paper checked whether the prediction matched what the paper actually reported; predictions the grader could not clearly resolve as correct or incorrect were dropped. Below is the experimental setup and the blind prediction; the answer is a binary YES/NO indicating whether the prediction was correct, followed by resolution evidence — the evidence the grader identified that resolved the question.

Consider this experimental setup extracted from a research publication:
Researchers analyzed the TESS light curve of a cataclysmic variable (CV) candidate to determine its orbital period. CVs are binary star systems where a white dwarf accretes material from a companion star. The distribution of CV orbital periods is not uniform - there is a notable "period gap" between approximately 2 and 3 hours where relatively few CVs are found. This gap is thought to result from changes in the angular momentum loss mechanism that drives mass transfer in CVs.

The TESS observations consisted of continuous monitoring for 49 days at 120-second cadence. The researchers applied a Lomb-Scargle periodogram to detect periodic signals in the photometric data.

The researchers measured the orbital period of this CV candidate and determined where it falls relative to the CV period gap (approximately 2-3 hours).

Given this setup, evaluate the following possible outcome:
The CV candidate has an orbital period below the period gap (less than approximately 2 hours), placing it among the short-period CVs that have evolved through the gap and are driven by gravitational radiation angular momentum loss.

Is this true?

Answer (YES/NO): NO